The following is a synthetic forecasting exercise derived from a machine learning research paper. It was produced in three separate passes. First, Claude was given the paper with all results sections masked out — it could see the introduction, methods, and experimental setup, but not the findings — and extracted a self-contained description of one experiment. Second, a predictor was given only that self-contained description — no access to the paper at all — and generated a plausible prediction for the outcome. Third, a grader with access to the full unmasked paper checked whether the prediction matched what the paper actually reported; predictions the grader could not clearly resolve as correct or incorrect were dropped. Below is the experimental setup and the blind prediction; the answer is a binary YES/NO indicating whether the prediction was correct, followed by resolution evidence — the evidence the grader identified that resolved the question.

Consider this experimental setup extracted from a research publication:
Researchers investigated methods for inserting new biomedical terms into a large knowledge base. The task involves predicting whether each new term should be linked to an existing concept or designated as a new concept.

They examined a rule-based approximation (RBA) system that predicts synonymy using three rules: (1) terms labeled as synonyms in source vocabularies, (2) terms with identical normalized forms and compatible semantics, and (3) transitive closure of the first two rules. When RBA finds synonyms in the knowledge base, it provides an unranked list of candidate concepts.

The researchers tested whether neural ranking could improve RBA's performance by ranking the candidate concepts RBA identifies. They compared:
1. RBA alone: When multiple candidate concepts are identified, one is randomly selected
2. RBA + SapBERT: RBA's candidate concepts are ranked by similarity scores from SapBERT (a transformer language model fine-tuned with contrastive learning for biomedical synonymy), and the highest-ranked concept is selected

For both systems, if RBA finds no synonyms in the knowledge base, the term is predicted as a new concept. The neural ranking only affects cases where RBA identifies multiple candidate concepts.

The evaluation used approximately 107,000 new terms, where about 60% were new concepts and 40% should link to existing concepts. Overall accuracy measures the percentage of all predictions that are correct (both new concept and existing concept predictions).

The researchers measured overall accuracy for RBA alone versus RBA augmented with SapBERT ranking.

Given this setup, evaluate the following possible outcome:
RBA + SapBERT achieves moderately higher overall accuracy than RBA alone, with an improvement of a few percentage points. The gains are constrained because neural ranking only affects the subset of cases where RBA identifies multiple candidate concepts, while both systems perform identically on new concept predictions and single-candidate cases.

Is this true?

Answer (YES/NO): NO